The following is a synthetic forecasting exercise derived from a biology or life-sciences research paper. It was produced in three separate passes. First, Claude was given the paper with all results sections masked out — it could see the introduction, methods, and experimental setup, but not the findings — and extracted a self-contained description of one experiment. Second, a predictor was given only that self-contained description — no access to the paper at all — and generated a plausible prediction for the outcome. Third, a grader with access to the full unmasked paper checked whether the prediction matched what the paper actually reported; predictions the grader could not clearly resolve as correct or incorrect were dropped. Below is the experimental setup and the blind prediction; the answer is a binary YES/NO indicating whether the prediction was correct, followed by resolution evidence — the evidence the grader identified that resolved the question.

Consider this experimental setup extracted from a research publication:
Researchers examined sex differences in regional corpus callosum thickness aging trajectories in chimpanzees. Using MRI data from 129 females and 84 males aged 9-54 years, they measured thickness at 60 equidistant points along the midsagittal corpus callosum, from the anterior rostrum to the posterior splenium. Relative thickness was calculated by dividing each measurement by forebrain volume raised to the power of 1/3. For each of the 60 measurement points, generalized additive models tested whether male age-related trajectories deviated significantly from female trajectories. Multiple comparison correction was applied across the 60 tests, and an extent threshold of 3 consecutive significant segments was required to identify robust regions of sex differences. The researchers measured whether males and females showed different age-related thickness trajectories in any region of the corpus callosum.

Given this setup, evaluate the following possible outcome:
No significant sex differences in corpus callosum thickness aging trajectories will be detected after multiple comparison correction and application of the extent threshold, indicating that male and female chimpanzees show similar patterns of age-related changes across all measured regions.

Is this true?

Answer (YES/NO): YES